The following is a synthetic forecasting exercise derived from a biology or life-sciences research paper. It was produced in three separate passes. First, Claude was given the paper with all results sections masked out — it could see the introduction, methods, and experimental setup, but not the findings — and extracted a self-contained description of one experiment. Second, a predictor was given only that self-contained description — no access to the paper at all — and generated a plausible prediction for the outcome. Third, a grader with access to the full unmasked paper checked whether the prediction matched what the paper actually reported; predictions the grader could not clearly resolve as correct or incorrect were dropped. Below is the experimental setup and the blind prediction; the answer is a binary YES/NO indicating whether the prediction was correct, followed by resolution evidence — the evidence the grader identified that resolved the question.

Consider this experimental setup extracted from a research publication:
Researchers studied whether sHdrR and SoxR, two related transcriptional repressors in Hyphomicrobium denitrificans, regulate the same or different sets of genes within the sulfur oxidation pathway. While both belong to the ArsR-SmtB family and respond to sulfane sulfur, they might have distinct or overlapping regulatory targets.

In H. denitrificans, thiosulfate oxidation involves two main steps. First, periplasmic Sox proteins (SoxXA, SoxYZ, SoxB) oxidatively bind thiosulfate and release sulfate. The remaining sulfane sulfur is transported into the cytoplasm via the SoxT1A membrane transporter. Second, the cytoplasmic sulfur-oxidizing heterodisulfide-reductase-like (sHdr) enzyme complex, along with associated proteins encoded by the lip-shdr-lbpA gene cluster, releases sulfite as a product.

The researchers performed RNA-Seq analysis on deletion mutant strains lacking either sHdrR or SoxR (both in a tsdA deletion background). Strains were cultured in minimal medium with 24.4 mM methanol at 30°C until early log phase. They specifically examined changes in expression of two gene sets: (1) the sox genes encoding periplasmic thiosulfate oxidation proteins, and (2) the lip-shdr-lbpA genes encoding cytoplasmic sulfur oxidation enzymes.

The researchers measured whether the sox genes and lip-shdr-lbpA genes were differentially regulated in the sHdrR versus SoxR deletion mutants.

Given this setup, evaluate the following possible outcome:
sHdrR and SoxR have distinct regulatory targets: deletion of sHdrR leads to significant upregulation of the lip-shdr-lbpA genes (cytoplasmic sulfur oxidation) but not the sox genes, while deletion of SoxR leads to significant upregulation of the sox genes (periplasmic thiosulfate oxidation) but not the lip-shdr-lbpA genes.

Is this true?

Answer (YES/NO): NO